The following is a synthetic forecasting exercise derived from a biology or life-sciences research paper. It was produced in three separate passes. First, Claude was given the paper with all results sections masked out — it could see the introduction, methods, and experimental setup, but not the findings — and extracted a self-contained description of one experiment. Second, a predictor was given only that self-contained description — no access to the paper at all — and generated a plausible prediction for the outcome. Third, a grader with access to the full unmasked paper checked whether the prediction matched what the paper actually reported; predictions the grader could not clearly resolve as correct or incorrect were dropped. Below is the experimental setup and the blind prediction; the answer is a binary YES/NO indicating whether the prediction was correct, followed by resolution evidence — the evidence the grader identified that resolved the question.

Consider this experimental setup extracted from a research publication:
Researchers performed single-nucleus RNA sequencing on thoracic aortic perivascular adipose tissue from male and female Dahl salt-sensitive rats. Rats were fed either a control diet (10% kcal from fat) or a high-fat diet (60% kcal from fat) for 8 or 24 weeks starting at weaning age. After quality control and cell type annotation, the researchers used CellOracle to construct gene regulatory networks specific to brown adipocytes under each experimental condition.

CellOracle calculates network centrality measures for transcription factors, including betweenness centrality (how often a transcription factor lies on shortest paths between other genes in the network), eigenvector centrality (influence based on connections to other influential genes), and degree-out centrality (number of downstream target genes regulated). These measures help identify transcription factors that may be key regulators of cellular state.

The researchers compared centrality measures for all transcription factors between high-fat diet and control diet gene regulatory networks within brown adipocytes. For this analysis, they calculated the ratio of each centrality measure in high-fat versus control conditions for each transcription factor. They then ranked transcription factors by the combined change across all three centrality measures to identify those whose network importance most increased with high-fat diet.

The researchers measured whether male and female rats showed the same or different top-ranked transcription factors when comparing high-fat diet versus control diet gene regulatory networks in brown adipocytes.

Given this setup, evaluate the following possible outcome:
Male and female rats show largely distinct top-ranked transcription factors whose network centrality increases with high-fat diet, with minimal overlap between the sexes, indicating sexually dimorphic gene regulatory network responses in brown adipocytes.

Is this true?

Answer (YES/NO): YES